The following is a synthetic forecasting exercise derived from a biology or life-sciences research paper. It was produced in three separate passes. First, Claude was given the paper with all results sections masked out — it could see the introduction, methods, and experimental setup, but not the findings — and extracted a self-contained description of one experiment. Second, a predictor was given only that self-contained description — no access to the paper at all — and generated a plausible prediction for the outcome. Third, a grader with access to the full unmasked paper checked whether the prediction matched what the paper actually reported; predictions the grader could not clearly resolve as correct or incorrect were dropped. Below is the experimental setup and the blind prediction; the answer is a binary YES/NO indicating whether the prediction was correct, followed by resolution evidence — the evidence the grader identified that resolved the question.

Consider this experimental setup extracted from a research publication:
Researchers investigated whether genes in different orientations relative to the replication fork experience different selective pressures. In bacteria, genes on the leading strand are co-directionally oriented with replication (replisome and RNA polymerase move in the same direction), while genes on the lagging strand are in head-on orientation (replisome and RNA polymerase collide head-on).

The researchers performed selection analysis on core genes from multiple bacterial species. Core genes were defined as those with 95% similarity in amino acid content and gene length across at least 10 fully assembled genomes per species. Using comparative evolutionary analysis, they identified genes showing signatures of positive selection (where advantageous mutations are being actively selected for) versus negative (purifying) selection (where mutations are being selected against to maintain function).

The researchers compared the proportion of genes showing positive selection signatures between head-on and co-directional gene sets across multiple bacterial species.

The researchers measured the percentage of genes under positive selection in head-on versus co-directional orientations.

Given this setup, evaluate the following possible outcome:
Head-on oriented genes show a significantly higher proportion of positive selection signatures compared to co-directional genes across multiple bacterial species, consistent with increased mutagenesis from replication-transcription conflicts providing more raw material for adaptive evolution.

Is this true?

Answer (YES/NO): YES